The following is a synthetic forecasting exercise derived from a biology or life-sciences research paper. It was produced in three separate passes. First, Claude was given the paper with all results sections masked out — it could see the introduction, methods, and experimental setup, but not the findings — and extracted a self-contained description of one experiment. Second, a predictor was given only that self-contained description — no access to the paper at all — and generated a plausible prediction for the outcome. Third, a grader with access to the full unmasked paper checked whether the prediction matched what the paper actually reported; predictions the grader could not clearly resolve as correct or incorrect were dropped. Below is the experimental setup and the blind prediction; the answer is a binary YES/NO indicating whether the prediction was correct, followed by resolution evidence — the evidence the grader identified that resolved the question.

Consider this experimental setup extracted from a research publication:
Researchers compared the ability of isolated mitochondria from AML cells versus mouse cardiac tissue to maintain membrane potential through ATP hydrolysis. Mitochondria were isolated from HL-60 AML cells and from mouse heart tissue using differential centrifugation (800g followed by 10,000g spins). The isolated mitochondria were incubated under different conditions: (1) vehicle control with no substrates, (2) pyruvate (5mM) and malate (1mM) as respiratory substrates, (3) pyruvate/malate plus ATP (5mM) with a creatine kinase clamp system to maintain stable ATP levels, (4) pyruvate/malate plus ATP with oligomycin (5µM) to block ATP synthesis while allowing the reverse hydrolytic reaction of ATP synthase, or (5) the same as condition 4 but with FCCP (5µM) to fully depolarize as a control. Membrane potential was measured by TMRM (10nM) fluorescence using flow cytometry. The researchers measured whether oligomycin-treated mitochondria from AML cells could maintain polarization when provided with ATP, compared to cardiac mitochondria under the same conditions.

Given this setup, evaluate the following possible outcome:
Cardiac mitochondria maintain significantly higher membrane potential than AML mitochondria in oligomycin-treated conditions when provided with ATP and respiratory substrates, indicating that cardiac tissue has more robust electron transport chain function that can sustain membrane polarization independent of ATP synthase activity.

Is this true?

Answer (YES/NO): YES